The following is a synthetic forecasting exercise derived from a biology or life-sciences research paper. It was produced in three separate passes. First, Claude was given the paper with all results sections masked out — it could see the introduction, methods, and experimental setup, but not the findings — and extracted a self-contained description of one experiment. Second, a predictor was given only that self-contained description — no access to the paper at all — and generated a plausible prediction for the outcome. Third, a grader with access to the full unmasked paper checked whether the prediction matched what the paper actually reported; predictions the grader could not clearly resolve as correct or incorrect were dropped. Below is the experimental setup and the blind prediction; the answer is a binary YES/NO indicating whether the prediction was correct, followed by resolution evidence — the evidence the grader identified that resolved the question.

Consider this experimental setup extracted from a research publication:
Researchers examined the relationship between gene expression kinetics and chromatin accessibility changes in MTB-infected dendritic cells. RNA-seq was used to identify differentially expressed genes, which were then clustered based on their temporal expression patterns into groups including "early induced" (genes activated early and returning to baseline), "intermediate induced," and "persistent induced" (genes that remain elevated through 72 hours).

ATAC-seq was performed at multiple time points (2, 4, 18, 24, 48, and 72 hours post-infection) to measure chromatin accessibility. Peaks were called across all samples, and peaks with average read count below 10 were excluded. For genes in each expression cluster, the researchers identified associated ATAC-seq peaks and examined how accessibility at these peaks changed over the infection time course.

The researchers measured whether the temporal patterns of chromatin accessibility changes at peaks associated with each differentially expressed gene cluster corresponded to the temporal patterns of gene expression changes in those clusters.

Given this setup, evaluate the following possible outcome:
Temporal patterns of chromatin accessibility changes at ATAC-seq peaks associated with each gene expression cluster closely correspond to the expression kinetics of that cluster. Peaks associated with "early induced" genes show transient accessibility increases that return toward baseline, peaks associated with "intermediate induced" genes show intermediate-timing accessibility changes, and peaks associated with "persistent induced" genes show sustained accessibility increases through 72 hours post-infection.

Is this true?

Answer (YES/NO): NO